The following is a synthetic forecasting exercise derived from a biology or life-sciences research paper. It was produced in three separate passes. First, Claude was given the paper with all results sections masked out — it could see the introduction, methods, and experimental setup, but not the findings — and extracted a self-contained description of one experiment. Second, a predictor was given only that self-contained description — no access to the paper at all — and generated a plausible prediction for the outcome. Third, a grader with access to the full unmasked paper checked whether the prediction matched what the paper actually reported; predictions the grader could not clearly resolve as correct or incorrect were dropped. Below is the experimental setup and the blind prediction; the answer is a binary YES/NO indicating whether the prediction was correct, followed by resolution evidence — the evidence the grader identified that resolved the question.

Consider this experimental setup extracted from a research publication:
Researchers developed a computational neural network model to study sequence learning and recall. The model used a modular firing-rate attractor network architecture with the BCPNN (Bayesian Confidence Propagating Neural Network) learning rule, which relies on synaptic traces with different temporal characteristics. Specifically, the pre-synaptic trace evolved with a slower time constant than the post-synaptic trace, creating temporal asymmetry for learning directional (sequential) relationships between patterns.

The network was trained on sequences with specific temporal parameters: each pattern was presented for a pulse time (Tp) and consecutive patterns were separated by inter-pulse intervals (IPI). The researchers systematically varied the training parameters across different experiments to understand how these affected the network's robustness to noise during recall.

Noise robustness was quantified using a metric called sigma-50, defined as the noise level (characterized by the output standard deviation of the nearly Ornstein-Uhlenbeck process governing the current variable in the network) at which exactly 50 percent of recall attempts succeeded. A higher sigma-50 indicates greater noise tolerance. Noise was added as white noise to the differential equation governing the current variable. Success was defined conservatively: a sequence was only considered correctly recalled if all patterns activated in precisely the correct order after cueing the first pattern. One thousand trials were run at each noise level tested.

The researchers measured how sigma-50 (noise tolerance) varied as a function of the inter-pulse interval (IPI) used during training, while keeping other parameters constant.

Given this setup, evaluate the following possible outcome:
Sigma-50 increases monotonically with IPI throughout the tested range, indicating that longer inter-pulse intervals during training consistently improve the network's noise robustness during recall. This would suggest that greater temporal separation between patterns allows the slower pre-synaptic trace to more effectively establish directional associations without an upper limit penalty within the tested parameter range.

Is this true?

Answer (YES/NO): YES